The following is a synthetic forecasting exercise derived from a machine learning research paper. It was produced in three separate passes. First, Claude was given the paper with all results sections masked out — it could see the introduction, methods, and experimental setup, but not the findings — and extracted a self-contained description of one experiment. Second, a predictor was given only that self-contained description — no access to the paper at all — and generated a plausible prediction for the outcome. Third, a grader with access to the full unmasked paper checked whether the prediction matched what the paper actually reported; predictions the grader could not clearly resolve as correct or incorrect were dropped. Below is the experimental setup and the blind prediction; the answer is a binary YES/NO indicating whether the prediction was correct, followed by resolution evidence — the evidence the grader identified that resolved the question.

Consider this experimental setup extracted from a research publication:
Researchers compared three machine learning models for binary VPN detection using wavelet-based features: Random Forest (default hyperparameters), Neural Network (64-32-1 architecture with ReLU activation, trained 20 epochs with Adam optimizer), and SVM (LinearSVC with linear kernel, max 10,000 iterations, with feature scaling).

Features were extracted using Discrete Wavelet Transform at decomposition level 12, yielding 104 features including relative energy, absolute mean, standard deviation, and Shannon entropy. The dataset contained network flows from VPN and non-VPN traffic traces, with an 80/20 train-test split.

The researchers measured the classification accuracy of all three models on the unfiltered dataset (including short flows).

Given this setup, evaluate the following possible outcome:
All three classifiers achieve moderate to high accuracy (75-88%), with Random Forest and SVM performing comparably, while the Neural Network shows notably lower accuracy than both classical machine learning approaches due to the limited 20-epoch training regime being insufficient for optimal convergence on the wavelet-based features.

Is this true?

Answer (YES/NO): NO